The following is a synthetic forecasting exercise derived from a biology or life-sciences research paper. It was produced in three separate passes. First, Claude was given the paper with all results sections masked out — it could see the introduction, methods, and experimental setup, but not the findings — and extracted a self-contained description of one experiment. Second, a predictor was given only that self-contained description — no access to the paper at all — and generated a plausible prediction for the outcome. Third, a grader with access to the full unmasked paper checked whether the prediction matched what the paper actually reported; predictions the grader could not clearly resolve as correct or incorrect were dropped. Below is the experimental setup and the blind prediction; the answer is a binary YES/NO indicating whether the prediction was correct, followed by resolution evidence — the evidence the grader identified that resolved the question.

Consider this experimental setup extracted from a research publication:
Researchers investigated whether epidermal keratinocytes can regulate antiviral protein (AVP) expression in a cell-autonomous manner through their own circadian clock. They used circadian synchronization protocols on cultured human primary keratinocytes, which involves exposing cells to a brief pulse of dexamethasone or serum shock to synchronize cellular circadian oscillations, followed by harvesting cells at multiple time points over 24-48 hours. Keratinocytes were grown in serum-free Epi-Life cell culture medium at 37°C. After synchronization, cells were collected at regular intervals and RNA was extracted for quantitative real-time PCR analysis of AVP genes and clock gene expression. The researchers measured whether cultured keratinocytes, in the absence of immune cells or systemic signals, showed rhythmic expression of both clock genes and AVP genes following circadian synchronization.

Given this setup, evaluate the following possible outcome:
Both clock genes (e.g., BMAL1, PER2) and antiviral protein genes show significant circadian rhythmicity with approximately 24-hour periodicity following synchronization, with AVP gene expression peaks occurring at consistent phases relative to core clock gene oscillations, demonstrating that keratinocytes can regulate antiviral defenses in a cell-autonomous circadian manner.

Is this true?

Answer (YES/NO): YES